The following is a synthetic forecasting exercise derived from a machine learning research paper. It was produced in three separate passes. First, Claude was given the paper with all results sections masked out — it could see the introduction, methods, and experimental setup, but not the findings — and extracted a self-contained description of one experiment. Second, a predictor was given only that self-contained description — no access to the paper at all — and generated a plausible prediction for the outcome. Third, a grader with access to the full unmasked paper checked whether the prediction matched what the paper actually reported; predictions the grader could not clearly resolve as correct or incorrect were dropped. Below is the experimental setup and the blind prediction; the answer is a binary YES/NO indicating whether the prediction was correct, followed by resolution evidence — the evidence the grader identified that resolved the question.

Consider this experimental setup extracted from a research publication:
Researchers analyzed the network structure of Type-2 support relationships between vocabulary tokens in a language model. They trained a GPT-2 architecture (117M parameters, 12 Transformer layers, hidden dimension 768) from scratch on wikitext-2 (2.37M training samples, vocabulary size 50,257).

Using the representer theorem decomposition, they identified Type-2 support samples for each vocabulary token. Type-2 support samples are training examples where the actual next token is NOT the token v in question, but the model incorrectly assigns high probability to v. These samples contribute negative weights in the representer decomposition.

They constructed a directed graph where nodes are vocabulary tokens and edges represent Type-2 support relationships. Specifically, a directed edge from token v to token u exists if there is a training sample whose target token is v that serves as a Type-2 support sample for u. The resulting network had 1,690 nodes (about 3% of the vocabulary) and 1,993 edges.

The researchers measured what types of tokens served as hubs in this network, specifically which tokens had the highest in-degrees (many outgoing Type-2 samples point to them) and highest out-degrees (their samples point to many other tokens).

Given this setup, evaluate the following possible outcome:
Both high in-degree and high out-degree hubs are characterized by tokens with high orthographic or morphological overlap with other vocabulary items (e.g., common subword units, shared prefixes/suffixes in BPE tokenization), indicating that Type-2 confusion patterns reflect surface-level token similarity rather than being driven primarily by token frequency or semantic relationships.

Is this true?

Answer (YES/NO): NO